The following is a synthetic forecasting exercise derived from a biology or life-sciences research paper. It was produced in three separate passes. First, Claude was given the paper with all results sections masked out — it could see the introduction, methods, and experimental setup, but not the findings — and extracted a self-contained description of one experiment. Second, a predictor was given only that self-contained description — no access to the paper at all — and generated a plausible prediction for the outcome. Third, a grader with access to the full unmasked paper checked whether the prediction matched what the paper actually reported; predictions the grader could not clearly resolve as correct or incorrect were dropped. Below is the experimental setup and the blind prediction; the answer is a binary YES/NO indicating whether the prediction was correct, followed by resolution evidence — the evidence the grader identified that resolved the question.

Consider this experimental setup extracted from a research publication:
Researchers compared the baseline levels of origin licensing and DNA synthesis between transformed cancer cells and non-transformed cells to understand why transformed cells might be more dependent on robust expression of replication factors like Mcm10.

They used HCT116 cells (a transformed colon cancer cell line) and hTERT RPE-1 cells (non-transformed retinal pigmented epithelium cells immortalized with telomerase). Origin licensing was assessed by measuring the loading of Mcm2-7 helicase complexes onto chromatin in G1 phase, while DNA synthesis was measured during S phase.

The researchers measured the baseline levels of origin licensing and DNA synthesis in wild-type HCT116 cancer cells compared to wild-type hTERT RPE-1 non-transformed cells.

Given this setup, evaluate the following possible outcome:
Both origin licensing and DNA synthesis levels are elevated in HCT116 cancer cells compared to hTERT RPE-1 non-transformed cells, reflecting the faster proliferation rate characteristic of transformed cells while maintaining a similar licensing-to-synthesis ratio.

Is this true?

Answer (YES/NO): YES